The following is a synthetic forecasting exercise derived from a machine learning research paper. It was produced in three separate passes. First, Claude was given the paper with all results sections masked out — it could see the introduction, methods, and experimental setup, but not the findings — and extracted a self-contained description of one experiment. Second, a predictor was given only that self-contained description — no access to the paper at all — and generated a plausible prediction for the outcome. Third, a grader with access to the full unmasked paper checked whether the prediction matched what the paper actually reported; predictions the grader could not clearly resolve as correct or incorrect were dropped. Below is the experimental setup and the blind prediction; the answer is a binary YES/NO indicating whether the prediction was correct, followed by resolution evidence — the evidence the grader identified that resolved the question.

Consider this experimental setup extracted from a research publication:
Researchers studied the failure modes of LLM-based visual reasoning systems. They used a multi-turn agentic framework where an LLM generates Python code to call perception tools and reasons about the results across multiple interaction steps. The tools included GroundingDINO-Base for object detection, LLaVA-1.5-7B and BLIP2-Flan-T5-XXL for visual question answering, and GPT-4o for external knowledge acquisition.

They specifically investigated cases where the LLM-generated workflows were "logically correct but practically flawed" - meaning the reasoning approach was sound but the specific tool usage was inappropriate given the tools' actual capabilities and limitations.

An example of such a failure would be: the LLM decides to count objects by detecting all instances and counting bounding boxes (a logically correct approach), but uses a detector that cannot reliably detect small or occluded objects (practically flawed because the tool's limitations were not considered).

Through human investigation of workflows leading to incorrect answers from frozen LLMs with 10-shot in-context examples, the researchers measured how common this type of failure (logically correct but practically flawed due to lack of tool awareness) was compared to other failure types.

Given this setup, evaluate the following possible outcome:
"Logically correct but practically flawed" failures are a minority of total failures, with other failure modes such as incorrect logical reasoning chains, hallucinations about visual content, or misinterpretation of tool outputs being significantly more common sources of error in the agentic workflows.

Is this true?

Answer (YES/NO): NO